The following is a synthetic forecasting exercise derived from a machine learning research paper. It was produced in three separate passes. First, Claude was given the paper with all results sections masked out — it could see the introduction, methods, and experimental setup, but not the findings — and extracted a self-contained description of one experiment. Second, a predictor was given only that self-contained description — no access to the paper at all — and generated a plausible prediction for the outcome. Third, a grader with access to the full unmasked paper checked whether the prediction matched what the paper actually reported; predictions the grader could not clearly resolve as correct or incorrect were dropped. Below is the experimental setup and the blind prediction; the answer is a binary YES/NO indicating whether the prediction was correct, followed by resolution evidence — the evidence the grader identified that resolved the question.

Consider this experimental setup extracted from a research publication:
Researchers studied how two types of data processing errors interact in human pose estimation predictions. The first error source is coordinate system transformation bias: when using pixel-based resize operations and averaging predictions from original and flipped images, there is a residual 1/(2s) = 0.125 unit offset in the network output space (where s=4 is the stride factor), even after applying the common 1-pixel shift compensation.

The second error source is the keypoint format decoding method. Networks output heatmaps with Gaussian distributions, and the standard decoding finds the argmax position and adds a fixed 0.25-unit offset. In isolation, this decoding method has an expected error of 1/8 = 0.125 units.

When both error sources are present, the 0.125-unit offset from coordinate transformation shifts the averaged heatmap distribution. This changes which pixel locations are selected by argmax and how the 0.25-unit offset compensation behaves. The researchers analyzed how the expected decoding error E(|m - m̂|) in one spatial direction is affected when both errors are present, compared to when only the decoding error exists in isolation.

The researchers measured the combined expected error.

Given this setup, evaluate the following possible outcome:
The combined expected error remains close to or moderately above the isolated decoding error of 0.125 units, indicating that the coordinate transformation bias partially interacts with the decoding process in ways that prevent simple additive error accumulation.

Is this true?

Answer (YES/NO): YES